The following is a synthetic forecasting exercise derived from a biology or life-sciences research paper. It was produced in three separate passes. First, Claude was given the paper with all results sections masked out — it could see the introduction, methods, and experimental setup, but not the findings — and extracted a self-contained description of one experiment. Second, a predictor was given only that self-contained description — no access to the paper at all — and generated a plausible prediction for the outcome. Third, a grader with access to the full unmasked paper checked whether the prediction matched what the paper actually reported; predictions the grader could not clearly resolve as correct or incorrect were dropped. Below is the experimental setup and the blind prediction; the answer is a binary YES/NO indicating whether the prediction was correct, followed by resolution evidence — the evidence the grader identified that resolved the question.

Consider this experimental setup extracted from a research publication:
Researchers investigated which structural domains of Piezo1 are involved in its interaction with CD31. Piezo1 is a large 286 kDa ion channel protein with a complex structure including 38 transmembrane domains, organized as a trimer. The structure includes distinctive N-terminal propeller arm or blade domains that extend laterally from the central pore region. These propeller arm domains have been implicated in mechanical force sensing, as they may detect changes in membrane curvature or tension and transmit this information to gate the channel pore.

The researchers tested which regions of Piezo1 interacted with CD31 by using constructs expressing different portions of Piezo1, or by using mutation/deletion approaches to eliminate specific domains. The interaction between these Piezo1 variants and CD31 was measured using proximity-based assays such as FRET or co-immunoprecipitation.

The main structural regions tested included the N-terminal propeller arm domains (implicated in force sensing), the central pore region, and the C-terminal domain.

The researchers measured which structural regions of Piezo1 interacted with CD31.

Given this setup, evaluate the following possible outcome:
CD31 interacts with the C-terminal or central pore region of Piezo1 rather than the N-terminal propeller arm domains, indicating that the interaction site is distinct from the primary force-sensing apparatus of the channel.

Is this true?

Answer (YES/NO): NO